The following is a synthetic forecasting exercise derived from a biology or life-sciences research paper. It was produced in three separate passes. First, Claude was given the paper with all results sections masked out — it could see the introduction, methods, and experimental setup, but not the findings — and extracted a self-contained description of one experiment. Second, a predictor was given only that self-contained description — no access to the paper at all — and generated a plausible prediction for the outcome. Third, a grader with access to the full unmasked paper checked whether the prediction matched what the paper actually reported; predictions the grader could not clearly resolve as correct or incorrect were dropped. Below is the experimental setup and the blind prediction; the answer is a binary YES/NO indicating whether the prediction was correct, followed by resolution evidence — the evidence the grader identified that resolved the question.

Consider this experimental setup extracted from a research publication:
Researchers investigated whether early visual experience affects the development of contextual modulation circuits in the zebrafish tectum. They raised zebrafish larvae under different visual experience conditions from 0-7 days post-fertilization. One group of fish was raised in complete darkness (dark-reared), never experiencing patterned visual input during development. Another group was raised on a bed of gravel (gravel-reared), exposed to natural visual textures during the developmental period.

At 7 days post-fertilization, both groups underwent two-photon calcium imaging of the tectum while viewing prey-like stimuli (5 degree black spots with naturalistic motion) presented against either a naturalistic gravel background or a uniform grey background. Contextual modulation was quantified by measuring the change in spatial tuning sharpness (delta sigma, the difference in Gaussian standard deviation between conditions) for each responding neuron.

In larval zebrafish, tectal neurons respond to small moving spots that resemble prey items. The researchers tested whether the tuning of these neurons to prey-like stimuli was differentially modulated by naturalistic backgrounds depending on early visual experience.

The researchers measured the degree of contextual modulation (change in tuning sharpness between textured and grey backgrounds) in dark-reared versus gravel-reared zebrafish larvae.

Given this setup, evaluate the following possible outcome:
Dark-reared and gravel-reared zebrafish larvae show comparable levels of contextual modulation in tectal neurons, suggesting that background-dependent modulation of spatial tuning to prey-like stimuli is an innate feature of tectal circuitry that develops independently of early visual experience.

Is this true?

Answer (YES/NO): YES